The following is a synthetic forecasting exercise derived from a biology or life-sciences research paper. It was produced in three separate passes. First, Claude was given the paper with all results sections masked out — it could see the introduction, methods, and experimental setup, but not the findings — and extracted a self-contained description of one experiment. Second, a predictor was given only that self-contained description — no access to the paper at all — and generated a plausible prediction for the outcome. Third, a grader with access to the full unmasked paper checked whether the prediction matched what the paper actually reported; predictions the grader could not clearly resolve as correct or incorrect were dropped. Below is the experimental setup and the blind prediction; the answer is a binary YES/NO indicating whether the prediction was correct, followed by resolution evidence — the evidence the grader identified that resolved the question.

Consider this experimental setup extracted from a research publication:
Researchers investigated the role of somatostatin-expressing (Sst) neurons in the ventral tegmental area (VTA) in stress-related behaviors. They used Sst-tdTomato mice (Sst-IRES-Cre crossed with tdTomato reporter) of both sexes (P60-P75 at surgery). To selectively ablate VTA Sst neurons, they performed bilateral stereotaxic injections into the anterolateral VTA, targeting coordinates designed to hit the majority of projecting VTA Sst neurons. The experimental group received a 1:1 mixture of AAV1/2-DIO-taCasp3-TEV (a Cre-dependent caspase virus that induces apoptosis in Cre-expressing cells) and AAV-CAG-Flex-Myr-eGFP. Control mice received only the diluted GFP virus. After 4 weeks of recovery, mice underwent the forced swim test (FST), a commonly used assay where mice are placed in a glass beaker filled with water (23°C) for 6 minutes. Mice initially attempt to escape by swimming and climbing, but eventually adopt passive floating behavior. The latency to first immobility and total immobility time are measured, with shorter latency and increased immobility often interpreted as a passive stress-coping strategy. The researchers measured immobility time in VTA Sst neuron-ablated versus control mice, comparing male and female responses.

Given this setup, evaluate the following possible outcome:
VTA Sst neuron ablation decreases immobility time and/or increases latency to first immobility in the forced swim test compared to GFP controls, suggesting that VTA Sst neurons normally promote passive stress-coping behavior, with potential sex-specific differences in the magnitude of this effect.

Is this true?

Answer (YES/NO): YES